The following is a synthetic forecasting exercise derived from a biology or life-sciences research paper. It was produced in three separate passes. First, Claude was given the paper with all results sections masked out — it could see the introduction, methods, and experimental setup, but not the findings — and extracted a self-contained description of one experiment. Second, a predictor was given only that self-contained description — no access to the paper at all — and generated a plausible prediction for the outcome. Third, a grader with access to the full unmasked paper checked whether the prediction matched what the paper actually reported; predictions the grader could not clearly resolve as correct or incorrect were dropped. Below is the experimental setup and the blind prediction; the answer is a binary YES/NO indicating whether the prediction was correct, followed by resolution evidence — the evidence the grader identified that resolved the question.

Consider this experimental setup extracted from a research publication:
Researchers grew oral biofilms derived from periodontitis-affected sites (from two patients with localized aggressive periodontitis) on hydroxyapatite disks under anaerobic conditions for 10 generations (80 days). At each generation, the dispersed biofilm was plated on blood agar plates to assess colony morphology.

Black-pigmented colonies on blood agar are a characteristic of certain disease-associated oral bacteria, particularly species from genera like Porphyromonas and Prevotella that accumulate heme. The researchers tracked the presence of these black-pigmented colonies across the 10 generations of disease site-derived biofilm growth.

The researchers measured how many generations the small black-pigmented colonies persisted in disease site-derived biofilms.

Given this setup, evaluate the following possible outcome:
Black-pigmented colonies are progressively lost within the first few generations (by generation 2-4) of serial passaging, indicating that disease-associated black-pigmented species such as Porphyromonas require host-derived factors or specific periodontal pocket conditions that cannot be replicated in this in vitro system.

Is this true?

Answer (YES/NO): YES